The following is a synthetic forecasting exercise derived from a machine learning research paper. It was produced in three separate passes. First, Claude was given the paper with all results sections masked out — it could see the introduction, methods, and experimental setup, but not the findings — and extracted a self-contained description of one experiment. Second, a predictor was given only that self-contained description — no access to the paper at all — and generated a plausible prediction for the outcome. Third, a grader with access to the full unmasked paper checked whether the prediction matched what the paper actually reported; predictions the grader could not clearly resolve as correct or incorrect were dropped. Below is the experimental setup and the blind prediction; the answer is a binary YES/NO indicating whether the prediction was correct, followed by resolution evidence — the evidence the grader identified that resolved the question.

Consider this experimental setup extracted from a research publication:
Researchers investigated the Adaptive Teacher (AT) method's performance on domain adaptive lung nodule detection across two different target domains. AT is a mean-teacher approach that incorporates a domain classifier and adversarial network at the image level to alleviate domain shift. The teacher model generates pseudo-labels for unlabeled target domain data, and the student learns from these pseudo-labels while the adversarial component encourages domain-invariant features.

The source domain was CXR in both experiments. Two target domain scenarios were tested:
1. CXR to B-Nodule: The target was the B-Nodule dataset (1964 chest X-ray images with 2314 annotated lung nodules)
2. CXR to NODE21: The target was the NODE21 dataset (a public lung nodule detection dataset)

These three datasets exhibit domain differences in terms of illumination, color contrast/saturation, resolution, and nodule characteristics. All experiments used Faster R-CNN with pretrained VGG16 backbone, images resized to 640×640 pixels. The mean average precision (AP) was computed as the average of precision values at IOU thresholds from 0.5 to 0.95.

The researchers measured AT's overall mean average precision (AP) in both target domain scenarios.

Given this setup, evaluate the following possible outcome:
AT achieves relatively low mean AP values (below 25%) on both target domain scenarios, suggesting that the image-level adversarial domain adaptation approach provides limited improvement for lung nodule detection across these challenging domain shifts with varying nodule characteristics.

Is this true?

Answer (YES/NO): YES